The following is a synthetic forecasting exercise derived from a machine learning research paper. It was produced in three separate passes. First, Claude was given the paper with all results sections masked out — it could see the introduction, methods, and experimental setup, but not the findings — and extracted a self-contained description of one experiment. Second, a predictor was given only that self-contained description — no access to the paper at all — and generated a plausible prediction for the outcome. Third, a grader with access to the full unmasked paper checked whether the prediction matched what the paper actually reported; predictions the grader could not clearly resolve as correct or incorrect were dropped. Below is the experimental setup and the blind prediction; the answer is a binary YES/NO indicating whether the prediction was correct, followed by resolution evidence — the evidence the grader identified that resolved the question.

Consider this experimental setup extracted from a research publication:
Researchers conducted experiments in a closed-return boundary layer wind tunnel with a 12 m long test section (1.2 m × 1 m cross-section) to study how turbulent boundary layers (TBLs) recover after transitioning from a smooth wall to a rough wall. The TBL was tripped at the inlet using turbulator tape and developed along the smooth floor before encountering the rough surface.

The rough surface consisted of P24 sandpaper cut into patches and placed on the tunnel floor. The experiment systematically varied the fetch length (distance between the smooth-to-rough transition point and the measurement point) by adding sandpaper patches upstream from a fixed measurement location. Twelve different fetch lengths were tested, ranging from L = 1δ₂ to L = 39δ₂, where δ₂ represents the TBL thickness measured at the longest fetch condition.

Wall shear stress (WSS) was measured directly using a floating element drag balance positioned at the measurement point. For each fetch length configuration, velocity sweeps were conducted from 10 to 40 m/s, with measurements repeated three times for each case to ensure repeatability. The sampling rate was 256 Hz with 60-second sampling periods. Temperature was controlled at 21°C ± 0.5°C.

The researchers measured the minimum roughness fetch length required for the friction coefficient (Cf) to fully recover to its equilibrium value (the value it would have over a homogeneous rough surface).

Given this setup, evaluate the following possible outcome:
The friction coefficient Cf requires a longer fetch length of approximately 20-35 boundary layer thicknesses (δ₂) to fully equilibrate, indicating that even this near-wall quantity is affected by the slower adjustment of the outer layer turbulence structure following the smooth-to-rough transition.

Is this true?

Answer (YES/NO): YES